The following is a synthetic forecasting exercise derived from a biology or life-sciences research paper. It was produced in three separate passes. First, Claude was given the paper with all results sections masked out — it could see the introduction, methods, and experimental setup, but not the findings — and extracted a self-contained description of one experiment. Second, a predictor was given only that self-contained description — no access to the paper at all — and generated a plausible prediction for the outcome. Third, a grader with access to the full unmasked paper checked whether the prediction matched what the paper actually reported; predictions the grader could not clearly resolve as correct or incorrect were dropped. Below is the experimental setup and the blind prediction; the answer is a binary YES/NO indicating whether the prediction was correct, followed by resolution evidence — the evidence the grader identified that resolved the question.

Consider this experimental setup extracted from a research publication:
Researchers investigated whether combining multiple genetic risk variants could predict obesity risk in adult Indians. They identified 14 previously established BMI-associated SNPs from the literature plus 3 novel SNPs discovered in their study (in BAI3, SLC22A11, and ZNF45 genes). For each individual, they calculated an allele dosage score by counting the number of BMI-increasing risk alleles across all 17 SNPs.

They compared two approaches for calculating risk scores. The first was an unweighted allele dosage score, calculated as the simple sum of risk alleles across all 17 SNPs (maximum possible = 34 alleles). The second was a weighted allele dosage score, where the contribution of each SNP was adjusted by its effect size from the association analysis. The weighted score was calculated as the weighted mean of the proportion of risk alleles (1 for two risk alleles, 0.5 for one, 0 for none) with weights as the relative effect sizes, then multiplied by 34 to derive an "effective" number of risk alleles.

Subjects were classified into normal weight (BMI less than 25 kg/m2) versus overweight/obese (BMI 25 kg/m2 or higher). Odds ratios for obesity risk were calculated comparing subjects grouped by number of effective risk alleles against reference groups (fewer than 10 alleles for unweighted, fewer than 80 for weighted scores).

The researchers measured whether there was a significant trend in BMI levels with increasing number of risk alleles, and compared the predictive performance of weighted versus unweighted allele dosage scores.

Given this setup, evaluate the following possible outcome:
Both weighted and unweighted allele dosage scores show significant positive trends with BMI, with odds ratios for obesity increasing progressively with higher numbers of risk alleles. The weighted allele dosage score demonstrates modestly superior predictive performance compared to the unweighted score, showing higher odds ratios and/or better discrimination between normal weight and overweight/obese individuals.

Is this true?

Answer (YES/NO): NO